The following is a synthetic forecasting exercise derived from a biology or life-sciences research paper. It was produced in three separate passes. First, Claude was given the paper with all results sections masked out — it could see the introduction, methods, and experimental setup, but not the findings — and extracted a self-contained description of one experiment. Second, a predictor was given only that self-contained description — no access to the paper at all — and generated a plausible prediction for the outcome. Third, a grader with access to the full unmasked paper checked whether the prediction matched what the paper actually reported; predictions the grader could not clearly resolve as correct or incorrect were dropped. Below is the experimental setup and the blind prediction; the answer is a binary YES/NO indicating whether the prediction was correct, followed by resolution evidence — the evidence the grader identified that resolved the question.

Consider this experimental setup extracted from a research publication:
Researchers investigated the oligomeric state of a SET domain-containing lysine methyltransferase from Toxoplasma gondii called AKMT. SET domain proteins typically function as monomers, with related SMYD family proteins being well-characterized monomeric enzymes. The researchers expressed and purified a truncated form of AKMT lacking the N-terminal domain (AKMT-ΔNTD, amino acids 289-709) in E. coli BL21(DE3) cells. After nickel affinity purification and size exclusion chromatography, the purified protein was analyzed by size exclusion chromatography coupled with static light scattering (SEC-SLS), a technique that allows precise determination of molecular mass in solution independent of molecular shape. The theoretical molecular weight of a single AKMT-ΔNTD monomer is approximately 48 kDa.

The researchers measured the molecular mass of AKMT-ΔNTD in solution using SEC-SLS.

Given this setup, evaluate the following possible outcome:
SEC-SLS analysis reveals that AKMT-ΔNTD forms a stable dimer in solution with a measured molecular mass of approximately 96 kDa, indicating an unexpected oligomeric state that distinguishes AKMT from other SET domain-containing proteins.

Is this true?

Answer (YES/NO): YES